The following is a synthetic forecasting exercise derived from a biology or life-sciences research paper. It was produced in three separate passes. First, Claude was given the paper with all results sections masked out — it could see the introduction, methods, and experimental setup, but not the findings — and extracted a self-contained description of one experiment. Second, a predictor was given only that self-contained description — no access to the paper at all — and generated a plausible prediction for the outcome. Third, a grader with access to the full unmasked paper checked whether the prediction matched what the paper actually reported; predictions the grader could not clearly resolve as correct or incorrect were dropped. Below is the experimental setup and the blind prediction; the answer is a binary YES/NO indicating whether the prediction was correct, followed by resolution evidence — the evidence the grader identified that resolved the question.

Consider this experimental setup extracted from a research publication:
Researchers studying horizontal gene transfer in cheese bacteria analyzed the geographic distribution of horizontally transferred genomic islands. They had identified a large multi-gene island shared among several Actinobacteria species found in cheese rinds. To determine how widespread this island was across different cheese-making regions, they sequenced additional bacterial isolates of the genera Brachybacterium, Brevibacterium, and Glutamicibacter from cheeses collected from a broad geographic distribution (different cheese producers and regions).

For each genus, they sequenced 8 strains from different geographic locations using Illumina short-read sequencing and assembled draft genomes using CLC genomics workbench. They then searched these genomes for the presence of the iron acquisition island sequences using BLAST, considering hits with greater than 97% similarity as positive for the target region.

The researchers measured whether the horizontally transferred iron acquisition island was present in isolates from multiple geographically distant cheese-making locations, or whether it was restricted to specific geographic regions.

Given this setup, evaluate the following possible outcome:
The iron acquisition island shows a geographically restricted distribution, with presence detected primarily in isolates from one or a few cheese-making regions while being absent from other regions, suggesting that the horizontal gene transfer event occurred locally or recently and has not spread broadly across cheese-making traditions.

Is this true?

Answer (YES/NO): NO